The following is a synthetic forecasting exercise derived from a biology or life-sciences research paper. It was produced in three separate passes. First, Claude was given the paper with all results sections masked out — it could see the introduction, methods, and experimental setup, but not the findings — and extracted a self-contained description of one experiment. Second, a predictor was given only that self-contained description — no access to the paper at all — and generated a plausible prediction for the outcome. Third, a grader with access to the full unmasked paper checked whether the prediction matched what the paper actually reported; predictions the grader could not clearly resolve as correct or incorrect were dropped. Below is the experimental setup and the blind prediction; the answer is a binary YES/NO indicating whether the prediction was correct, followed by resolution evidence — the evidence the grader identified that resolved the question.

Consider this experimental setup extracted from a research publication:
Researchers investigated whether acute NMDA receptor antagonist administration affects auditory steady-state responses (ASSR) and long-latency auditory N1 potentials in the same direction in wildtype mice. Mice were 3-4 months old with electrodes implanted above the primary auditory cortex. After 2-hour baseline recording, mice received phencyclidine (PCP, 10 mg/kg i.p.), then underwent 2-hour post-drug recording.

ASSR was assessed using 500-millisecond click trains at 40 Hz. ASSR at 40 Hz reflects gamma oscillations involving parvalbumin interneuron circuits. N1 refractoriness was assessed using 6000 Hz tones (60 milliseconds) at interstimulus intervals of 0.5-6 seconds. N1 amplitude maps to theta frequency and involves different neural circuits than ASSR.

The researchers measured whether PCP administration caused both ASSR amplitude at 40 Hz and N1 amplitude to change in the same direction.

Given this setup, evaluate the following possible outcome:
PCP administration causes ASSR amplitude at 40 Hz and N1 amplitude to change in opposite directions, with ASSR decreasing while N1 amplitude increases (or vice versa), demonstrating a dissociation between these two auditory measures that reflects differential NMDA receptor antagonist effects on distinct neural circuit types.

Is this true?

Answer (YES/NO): YES